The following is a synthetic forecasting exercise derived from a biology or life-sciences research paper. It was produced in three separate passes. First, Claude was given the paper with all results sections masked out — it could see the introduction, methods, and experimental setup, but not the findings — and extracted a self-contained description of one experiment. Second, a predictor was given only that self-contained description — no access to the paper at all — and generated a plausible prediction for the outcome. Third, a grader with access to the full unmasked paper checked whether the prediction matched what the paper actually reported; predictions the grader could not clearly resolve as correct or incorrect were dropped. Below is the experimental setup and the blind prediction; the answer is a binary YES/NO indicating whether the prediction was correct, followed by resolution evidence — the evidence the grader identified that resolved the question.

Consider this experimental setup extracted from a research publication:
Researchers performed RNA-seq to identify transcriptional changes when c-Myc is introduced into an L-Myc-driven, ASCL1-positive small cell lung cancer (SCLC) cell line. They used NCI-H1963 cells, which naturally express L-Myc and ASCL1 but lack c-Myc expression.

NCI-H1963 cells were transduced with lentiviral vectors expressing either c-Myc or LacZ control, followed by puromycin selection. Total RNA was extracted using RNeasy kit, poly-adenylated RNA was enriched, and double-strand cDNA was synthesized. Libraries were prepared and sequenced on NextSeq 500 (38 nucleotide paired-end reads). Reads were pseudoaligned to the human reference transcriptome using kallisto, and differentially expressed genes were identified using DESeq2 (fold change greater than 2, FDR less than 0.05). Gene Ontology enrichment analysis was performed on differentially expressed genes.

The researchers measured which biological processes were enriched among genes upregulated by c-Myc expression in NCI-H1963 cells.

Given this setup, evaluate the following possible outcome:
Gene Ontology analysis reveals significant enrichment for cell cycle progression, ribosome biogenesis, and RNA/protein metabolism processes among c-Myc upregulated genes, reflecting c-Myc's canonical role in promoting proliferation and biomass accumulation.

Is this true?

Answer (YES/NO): NO